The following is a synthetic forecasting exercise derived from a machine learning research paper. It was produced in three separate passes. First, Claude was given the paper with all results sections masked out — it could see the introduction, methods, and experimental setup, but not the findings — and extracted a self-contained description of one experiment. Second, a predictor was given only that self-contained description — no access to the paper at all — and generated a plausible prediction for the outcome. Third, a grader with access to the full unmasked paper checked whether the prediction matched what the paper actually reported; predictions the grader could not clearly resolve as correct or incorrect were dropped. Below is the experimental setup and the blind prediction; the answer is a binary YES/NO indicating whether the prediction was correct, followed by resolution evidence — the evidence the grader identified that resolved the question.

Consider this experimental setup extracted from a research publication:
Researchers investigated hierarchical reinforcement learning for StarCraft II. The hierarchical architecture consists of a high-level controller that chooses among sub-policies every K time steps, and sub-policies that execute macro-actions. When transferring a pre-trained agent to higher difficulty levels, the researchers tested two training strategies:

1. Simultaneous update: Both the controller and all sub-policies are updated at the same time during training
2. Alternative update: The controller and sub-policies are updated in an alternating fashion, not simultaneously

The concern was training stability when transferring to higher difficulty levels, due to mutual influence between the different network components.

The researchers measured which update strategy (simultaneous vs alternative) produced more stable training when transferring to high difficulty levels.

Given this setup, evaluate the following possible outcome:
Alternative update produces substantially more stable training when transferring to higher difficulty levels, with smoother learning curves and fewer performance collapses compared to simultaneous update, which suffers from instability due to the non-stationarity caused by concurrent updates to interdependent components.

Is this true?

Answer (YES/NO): YES